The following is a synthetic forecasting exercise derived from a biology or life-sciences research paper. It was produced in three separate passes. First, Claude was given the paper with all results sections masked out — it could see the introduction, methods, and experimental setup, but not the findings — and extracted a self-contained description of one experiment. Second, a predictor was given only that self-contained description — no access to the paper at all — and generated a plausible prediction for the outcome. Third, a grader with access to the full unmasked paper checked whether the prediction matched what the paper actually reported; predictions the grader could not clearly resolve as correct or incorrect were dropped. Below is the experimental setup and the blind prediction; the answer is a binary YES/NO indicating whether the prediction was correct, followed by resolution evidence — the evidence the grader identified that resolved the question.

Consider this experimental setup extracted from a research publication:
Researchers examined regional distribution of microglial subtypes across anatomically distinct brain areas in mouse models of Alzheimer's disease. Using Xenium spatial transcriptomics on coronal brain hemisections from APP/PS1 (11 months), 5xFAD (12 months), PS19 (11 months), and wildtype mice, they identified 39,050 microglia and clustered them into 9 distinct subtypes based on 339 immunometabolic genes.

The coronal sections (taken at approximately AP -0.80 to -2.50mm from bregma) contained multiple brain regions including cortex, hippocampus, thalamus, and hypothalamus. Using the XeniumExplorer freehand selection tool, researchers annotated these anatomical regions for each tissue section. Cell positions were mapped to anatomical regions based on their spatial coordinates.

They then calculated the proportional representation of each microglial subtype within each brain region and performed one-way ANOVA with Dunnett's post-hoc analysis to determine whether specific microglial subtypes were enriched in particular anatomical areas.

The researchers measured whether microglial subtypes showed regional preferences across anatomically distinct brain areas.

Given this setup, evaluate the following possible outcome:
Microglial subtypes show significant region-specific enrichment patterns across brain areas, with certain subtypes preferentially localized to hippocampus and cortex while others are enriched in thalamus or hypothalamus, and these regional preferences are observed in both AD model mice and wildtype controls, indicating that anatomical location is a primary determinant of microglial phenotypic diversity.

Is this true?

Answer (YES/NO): NO